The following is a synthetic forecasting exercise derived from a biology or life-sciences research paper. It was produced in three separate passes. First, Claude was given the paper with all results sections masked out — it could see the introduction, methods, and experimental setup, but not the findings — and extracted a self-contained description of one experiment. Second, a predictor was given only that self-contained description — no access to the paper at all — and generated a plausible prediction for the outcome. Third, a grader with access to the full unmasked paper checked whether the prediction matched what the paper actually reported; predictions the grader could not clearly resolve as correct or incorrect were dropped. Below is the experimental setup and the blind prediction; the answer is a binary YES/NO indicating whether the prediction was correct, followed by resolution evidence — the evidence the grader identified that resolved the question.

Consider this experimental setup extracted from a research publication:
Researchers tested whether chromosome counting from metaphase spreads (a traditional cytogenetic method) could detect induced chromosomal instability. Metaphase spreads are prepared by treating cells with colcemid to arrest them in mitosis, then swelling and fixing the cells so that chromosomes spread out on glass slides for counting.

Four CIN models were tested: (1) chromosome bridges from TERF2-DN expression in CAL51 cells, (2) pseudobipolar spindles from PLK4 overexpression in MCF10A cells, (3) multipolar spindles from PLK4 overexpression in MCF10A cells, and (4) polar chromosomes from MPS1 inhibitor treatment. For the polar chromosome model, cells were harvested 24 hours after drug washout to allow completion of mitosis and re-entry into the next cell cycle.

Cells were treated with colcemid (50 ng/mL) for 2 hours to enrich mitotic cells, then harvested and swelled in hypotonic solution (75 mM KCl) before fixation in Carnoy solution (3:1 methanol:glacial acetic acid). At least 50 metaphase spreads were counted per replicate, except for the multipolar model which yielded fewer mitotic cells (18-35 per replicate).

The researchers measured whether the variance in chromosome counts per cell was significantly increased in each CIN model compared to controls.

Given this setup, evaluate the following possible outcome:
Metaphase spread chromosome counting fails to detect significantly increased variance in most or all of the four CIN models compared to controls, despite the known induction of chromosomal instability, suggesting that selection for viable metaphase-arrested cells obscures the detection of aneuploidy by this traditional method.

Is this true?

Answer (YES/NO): YES